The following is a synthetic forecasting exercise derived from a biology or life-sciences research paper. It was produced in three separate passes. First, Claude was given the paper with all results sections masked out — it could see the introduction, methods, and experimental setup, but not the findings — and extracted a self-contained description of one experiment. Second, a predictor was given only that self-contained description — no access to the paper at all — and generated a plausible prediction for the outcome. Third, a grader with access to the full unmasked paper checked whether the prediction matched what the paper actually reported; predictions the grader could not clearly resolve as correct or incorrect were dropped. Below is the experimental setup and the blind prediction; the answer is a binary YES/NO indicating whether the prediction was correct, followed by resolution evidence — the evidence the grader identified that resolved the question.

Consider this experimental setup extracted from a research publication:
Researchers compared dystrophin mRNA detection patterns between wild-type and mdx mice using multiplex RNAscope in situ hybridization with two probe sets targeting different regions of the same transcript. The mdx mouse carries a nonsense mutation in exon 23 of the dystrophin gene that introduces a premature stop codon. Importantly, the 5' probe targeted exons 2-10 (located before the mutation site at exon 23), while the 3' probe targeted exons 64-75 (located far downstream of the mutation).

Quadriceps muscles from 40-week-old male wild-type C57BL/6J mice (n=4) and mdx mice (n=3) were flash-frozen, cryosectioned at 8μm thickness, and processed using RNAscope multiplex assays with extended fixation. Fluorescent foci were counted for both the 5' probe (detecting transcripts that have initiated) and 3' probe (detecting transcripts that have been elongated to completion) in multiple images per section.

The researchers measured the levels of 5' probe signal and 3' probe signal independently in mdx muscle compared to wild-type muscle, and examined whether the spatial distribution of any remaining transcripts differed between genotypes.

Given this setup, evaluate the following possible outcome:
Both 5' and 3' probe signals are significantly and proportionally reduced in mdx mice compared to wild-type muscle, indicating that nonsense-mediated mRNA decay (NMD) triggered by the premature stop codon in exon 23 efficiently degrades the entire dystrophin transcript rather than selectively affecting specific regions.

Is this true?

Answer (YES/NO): NO